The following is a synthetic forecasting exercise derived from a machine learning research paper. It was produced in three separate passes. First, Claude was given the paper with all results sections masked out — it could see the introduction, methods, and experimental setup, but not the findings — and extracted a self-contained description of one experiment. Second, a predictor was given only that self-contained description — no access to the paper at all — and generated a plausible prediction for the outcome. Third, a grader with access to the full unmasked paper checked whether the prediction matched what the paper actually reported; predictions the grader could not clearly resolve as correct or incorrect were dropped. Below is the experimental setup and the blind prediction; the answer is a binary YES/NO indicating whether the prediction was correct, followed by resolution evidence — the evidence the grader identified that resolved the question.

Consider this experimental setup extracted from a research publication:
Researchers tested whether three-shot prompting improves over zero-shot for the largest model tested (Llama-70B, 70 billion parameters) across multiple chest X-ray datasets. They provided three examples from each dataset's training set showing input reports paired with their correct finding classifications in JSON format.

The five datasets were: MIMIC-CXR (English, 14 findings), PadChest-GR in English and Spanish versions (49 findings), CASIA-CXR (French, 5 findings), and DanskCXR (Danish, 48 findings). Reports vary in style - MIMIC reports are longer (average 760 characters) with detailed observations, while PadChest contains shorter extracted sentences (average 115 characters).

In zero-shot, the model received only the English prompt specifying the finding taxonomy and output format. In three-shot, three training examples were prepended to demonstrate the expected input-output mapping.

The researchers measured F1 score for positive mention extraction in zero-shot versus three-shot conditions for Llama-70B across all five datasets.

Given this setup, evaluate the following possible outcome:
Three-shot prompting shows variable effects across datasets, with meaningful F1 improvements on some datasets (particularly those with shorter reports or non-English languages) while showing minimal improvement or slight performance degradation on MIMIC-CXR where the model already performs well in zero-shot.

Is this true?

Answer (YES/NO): NO